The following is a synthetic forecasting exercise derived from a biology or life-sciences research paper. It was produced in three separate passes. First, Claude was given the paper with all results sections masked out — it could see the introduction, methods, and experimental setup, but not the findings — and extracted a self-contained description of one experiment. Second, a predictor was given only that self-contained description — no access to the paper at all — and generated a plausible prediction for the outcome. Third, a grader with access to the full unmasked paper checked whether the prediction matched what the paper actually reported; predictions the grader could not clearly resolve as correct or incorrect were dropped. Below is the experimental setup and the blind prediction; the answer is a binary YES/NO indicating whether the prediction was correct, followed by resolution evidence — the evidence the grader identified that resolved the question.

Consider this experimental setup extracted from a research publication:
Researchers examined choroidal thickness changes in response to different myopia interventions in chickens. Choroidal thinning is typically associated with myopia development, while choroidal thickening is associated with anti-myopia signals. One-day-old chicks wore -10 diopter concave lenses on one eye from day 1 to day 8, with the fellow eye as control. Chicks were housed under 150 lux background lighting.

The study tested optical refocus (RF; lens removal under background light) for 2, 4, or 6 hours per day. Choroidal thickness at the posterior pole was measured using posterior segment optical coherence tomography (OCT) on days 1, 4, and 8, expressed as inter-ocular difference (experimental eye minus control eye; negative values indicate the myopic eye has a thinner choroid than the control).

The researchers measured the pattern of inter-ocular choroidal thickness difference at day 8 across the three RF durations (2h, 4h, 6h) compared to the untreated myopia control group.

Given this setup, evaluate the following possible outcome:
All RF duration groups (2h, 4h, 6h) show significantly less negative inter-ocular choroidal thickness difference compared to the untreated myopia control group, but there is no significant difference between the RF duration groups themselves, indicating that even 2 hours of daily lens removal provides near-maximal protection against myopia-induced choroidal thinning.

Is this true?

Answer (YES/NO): YES